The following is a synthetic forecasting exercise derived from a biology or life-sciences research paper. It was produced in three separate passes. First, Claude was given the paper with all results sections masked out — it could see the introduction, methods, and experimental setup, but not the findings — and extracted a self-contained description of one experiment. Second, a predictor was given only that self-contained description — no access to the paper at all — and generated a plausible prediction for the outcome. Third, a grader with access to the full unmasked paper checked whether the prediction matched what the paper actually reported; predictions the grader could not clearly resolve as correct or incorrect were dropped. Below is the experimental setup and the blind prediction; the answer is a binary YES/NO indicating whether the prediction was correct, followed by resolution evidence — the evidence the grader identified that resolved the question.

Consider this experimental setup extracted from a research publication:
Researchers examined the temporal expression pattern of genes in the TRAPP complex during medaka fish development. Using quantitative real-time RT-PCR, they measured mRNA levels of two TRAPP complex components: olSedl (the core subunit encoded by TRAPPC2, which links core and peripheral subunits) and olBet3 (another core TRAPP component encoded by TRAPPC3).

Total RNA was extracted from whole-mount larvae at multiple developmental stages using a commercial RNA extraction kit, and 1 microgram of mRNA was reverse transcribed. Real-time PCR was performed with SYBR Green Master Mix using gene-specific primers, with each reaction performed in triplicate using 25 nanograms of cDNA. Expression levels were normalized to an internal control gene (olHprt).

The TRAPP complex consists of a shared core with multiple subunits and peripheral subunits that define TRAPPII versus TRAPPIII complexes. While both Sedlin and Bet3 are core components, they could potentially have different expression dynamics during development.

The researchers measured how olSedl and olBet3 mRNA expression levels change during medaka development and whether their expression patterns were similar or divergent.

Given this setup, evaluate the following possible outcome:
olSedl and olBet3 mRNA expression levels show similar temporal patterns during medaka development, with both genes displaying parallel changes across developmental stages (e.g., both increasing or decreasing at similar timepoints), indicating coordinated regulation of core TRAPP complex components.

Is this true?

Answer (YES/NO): YES